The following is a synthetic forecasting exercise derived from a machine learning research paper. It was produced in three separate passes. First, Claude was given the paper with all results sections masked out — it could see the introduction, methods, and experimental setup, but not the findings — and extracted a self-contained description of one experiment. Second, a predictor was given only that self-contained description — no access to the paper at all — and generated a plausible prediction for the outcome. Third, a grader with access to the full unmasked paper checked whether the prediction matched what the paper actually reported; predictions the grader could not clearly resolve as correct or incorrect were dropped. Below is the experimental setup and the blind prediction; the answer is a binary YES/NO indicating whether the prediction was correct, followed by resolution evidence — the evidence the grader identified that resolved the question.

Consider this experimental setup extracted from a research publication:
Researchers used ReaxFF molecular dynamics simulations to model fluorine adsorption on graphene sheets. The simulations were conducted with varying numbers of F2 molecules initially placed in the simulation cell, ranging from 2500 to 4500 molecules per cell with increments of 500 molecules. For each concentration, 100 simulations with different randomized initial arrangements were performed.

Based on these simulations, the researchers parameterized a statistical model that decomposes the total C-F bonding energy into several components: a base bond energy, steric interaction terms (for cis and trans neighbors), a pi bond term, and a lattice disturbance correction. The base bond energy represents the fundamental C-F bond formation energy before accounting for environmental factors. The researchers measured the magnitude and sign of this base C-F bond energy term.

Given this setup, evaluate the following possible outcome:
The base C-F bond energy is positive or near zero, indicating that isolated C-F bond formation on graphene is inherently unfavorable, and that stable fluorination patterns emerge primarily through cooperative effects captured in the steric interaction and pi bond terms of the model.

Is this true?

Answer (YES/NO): NO